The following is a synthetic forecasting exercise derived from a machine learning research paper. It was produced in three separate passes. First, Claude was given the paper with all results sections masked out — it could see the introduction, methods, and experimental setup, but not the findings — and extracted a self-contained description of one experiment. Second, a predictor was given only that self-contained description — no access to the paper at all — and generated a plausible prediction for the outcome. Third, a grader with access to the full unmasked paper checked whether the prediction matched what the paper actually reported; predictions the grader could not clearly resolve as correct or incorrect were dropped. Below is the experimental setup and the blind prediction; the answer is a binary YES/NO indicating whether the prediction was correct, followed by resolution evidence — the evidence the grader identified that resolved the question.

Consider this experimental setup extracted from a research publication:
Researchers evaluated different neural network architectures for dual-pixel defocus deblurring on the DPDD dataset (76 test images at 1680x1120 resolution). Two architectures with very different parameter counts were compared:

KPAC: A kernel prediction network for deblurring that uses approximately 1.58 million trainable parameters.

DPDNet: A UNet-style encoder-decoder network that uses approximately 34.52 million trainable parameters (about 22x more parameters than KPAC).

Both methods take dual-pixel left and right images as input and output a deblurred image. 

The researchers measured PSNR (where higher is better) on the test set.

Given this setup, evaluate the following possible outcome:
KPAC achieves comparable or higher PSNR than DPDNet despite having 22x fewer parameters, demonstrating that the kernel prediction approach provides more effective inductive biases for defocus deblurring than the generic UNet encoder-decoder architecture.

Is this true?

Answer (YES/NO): NO